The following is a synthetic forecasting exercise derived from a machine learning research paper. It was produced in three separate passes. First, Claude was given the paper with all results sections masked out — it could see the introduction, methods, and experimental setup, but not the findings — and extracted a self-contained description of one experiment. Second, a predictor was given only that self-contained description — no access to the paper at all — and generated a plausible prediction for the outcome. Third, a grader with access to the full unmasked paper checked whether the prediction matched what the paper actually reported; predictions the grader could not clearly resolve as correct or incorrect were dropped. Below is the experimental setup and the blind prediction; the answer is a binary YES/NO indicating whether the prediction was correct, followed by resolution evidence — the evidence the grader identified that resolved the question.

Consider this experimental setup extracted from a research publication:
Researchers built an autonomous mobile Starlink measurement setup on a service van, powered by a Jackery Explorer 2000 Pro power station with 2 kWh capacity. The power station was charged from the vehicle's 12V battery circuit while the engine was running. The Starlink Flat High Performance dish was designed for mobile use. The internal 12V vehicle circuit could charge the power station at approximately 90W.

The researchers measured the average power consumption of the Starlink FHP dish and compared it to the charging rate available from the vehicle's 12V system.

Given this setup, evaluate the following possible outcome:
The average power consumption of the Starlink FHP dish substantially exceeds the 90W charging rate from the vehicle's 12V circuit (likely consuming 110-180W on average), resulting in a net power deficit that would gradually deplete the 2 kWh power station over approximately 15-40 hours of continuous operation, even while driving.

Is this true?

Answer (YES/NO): NO